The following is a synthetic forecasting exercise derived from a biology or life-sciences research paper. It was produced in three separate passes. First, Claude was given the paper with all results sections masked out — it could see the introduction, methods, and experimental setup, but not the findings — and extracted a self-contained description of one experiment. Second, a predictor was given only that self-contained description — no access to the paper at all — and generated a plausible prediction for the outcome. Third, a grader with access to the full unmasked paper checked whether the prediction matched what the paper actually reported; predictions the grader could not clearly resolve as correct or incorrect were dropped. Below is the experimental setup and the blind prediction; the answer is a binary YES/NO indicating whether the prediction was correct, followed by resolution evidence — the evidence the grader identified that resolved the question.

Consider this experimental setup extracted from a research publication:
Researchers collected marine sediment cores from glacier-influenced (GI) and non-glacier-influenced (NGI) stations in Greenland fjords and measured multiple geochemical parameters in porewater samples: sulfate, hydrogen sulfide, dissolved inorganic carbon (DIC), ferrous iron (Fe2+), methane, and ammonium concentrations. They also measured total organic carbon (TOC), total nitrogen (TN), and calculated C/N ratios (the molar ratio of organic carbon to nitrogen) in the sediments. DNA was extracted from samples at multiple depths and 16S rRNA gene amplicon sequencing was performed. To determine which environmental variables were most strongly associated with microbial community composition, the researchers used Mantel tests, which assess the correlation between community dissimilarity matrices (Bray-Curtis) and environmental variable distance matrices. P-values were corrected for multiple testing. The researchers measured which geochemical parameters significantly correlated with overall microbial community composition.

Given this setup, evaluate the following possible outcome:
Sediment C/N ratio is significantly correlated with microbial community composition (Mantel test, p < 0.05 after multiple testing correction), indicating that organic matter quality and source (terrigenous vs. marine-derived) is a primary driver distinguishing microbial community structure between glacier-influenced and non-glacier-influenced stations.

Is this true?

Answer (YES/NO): YES